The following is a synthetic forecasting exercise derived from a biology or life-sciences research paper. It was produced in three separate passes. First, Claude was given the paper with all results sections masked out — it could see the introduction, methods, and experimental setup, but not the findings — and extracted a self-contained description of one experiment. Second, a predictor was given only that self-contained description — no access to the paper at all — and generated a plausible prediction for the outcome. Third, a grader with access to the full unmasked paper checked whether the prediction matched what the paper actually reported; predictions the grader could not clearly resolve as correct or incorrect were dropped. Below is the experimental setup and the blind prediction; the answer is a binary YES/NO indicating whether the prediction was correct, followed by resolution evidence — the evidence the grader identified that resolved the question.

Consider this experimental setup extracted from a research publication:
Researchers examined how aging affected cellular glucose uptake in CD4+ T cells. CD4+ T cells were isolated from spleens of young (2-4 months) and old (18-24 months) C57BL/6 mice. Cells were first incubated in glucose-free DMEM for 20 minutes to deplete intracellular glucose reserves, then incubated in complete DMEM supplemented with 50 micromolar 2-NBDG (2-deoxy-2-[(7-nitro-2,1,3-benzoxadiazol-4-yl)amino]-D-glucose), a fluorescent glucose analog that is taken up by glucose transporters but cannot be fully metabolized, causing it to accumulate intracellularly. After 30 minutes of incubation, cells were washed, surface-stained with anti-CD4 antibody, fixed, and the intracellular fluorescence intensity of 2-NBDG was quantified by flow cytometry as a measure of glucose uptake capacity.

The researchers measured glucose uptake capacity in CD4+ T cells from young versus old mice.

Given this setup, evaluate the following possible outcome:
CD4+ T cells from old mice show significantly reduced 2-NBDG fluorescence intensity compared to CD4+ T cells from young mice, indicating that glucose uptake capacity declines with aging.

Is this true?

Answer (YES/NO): NO